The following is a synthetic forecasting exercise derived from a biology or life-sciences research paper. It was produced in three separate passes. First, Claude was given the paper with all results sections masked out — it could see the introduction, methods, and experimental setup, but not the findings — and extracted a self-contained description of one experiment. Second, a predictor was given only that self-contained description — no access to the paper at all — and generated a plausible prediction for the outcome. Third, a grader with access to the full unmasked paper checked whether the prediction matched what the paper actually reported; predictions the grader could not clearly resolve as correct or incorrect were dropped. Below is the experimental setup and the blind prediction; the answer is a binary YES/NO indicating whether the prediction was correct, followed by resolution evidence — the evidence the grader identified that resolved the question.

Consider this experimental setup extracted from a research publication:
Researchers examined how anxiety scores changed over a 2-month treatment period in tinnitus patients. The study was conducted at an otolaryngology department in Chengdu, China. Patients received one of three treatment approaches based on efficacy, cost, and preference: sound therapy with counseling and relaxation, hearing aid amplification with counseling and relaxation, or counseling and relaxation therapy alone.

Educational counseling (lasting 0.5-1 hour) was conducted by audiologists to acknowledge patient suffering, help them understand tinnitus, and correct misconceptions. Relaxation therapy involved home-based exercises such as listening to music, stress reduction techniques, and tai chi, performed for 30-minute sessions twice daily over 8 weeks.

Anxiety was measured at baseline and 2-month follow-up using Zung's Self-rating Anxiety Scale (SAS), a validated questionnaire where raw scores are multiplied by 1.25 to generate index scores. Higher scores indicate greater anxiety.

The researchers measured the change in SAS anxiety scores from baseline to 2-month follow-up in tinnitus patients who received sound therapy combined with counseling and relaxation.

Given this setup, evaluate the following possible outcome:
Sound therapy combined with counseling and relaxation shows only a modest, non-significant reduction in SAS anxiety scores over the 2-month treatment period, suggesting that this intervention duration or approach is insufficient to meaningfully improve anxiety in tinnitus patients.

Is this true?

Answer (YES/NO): NO